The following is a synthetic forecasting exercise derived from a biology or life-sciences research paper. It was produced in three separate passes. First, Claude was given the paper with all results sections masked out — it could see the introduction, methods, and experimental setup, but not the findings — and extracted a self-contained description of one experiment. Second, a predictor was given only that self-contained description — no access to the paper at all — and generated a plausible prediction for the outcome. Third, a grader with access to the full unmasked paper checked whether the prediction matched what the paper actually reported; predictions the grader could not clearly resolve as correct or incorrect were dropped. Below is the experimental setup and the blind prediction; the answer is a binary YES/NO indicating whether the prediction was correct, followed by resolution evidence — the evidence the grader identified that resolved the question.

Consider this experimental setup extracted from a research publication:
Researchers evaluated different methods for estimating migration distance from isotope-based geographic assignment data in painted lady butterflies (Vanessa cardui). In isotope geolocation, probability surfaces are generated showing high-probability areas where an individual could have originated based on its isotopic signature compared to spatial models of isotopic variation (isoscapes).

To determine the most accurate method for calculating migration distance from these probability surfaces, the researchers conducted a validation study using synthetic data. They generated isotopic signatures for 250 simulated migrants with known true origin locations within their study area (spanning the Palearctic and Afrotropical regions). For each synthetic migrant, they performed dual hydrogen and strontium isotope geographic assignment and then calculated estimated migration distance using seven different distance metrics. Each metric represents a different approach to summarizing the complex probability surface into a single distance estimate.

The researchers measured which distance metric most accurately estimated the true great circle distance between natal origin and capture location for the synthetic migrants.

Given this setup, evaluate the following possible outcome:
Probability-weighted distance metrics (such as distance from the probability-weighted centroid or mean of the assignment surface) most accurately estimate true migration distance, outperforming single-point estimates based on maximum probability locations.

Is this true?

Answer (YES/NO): NO